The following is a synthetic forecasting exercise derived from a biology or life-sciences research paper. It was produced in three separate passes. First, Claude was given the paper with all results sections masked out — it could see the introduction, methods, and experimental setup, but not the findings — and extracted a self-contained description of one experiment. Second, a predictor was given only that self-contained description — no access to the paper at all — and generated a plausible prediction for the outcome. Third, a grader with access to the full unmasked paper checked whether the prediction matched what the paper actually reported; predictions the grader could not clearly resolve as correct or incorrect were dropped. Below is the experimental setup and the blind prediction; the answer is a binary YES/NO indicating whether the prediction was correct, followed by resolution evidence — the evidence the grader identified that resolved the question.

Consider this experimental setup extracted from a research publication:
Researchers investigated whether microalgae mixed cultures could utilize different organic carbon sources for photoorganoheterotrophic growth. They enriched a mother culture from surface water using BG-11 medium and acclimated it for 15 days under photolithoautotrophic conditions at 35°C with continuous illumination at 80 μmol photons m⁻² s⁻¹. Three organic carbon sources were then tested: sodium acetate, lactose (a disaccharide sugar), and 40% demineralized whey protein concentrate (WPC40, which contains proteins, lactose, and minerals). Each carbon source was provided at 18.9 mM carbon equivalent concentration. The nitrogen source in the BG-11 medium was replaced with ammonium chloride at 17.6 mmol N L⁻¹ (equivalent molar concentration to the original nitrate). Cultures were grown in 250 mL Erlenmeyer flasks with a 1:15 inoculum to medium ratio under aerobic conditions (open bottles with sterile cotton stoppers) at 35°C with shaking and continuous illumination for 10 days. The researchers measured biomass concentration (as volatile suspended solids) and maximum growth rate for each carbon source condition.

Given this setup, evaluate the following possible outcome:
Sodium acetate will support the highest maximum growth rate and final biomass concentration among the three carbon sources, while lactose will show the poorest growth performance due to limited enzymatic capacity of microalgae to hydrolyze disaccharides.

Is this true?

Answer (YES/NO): NO